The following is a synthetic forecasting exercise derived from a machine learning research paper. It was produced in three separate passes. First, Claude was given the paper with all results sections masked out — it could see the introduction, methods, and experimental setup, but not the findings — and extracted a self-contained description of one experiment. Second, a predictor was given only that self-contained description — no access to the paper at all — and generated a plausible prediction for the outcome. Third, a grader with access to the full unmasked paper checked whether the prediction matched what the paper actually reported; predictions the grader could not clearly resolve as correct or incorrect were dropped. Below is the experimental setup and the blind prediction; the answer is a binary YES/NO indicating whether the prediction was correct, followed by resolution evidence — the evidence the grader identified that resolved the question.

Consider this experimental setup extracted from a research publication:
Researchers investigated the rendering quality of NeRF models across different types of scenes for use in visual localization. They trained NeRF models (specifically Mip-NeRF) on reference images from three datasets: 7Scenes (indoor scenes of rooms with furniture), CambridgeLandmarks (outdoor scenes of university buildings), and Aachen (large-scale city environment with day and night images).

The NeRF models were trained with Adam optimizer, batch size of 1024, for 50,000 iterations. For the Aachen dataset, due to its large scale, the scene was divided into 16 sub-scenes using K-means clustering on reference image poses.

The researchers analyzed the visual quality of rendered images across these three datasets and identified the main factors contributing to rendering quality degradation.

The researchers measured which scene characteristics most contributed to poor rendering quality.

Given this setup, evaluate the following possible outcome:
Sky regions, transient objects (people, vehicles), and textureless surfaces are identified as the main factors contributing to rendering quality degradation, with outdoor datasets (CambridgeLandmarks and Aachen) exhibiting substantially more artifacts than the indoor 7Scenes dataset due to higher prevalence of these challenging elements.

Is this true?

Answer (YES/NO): NO